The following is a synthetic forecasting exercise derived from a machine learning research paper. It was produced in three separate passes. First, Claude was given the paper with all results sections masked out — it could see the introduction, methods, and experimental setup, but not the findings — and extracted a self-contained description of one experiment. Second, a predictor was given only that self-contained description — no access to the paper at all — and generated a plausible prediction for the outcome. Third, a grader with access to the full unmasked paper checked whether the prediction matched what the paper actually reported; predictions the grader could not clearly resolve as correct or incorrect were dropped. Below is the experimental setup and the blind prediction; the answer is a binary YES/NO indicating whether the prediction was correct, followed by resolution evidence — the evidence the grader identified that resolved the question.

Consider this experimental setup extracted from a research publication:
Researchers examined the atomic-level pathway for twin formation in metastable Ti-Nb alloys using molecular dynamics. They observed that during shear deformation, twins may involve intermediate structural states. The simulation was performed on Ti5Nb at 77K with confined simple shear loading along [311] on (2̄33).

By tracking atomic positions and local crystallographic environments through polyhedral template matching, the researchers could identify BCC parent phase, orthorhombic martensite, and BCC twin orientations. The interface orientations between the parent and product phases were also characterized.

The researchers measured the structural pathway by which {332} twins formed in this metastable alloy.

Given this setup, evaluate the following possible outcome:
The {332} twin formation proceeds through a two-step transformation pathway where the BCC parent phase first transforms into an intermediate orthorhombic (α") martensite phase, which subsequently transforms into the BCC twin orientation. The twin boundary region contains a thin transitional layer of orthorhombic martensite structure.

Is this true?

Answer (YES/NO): YES